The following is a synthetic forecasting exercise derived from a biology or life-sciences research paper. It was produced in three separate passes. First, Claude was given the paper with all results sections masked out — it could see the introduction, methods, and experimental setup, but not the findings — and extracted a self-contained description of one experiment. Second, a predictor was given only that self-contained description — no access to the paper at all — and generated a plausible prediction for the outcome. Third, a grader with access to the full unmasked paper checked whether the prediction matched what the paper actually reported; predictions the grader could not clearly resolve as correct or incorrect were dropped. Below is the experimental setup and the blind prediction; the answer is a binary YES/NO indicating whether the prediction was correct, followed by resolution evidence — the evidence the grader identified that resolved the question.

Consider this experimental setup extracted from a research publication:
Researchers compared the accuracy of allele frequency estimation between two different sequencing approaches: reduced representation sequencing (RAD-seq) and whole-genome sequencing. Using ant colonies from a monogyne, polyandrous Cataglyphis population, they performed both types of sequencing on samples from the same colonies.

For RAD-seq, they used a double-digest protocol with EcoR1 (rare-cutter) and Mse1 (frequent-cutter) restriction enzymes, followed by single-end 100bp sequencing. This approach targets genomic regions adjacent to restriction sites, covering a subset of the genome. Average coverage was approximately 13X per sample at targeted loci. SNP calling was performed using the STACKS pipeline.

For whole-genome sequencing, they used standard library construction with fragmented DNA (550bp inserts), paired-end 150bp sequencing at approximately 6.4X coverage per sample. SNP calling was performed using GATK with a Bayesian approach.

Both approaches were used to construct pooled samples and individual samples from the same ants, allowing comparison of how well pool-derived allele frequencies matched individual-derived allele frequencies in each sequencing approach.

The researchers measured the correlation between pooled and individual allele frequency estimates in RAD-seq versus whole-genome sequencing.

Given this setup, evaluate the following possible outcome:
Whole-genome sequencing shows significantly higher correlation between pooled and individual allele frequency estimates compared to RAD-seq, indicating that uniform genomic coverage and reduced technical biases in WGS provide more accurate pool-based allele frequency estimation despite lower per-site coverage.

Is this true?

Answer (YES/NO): YES